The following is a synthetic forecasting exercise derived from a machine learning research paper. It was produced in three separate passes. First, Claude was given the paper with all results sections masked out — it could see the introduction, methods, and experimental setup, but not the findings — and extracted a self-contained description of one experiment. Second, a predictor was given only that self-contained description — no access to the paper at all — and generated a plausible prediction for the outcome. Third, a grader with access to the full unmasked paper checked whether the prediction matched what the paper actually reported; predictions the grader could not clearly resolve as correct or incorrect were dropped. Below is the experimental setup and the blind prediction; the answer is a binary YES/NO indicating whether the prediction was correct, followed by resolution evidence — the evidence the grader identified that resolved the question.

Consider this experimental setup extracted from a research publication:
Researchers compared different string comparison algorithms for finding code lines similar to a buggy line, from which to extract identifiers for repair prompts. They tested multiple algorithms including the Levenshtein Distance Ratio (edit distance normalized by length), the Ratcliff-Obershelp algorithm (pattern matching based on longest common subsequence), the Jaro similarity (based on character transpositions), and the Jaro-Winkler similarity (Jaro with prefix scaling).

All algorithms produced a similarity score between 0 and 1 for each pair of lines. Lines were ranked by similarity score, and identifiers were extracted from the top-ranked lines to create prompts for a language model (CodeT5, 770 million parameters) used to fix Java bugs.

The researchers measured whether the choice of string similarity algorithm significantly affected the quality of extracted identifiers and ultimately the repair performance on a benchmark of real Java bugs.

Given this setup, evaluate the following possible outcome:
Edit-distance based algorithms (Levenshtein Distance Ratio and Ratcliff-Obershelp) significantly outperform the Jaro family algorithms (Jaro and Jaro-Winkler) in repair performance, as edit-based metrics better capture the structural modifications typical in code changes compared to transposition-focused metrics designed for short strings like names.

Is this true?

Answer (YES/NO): NO